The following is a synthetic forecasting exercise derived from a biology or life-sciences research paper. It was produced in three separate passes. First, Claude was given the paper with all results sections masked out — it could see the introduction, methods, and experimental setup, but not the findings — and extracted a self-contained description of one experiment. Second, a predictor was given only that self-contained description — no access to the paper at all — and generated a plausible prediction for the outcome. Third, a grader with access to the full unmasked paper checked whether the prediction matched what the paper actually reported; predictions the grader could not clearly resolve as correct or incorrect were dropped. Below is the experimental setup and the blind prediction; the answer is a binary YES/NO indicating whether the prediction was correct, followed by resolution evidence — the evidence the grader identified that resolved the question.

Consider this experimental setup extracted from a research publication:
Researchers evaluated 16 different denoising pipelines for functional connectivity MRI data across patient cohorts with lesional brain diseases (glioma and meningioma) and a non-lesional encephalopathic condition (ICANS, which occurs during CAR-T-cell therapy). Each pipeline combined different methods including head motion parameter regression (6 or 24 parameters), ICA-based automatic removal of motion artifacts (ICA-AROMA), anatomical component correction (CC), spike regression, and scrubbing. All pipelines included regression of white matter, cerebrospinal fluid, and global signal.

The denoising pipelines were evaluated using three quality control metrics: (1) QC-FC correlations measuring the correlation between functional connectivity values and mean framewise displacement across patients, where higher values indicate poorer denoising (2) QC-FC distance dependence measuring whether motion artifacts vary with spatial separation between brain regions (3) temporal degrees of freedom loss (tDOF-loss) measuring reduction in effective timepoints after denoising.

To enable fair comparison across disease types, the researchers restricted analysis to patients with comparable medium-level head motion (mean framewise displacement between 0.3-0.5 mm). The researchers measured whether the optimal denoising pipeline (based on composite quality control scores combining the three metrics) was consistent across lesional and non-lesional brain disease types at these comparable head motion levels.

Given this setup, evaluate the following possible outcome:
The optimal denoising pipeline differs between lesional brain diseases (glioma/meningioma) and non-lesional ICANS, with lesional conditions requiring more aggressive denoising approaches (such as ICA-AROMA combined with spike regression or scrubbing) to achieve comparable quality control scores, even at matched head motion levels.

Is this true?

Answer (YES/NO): NO